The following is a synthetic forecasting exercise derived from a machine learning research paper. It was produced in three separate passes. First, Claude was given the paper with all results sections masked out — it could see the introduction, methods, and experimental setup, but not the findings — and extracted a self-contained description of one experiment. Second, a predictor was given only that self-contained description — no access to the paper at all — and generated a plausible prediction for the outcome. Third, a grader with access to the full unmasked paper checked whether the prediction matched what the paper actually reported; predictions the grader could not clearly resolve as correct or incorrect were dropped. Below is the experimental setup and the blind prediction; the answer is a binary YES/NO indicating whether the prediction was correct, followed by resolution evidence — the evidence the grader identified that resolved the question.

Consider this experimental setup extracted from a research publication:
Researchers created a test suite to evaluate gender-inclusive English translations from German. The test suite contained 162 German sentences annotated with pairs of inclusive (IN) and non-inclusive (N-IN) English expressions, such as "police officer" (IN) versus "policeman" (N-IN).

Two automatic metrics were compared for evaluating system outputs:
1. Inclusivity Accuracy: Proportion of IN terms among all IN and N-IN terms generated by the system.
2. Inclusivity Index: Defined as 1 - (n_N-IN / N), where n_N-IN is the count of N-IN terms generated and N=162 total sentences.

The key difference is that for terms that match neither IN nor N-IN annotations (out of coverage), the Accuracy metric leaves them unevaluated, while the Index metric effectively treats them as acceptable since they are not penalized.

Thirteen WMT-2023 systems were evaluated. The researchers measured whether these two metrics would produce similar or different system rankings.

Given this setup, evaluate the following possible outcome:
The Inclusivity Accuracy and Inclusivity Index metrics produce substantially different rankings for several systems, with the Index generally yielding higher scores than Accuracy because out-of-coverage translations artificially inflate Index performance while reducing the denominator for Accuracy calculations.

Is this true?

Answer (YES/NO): NO